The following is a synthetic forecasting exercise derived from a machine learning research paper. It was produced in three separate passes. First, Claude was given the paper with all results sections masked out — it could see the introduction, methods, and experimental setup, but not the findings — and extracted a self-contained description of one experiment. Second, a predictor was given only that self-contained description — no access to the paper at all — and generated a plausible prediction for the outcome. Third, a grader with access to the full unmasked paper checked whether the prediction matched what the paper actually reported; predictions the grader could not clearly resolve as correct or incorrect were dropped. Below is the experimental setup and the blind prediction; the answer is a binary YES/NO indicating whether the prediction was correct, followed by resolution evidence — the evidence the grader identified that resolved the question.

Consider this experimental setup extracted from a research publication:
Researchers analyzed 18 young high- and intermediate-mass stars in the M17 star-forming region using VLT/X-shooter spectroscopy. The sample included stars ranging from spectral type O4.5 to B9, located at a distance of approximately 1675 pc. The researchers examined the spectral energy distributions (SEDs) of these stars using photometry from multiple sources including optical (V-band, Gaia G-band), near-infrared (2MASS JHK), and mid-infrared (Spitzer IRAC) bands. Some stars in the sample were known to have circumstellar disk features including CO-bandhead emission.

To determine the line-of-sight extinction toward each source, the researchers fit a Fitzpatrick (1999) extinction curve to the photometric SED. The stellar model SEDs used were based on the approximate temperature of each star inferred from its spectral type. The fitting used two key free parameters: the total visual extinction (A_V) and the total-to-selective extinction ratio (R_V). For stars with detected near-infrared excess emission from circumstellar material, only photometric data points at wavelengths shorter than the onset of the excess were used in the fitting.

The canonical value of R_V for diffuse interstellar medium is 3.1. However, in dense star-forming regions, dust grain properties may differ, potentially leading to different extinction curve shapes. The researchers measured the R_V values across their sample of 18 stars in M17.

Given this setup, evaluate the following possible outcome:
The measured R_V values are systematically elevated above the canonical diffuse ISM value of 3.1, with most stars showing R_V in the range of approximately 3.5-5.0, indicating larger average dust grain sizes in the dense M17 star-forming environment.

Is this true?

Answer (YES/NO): YES